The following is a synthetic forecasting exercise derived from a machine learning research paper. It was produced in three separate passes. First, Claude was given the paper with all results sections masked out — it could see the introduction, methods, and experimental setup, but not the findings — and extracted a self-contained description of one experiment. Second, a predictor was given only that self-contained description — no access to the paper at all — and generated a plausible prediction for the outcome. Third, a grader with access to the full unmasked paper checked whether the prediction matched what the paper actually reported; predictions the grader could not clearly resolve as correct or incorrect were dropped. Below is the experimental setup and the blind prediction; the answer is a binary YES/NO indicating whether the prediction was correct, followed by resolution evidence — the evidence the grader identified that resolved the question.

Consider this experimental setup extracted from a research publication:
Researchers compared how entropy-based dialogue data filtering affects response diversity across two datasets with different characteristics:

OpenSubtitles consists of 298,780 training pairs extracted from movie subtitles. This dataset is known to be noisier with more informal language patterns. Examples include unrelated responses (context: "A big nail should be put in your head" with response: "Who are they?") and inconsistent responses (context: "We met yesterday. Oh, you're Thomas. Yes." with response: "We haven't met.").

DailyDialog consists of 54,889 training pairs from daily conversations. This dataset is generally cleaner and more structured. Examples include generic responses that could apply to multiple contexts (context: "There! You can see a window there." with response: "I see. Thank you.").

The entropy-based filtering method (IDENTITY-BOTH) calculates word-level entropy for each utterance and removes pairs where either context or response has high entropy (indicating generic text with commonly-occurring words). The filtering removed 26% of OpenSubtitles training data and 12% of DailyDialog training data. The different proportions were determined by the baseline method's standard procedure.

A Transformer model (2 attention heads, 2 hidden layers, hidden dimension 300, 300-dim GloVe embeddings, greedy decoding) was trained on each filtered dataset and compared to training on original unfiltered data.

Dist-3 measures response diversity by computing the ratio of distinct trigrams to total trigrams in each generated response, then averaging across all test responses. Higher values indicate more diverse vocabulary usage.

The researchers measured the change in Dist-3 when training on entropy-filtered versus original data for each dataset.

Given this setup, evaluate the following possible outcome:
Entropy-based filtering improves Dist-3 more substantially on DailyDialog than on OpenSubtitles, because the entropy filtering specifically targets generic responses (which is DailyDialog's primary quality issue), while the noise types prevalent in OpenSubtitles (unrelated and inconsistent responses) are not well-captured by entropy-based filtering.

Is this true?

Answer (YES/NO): NO